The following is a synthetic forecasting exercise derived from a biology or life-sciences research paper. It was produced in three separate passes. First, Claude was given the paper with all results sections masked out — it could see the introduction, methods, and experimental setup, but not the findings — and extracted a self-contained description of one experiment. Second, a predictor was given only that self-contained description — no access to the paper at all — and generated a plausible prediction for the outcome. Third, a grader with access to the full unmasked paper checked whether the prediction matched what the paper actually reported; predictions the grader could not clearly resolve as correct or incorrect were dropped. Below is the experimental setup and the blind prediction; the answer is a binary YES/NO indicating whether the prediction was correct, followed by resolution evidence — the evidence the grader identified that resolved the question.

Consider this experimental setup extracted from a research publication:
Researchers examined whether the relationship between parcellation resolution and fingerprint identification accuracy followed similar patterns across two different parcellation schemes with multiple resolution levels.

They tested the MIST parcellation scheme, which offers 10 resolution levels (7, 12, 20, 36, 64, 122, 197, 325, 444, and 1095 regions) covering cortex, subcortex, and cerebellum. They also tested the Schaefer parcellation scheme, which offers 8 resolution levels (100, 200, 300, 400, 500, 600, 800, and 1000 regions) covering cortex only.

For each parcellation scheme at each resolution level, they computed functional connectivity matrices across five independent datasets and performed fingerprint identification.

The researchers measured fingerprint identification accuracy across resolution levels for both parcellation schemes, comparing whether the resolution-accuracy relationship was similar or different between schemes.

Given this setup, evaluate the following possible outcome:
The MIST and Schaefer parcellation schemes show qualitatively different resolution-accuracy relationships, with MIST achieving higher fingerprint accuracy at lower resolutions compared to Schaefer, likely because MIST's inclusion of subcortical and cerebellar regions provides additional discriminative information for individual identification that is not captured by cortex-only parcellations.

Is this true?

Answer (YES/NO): NO